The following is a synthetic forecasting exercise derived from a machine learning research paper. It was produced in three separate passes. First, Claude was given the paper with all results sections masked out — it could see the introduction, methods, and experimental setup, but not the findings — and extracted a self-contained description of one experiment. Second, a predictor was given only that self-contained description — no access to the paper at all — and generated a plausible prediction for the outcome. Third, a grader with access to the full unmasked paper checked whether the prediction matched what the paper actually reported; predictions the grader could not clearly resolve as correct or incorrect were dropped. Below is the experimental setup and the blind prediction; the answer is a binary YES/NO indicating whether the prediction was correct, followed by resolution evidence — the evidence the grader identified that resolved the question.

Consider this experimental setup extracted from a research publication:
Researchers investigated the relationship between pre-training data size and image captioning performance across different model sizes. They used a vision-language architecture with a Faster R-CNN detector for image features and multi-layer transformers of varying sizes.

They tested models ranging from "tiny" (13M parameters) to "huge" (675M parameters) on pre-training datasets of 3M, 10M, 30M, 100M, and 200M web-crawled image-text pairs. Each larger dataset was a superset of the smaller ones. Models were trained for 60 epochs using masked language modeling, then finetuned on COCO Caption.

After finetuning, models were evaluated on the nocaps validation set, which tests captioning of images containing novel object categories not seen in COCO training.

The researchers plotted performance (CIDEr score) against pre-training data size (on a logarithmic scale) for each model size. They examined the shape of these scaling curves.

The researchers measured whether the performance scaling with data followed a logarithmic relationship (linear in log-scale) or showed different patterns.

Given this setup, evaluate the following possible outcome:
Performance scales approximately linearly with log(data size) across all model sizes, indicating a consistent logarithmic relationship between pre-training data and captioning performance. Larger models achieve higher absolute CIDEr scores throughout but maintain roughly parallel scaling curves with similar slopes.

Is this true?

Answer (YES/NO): NO